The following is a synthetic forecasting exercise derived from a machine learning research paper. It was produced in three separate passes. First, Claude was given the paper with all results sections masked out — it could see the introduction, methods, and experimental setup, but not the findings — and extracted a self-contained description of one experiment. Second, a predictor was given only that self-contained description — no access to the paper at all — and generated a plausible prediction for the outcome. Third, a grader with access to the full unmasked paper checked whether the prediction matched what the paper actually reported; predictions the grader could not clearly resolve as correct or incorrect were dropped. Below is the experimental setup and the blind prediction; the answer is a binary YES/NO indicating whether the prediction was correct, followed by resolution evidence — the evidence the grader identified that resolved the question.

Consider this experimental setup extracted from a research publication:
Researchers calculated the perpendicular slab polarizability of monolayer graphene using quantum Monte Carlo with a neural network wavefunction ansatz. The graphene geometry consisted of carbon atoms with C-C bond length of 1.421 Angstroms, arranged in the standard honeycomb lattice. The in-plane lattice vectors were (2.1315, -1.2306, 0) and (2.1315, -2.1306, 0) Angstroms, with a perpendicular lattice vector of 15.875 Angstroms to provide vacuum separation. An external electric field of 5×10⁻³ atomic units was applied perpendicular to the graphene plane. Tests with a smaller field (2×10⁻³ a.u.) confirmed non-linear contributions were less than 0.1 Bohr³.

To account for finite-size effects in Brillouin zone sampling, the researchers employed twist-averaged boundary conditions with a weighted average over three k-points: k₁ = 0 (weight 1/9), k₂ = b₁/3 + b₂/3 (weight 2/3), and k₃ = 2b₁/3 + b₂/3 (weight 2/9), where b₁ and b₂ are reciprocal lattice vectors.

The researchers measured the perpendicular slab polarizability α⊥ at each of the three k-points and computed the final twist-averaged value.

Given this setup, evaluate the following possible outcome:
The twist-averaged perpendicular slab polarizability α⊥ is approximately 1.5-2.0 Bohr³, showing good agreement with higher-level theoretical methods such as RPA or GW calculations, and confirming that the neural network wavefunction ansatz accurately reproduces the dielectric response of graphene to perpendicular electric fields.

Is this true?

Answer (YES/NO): NO